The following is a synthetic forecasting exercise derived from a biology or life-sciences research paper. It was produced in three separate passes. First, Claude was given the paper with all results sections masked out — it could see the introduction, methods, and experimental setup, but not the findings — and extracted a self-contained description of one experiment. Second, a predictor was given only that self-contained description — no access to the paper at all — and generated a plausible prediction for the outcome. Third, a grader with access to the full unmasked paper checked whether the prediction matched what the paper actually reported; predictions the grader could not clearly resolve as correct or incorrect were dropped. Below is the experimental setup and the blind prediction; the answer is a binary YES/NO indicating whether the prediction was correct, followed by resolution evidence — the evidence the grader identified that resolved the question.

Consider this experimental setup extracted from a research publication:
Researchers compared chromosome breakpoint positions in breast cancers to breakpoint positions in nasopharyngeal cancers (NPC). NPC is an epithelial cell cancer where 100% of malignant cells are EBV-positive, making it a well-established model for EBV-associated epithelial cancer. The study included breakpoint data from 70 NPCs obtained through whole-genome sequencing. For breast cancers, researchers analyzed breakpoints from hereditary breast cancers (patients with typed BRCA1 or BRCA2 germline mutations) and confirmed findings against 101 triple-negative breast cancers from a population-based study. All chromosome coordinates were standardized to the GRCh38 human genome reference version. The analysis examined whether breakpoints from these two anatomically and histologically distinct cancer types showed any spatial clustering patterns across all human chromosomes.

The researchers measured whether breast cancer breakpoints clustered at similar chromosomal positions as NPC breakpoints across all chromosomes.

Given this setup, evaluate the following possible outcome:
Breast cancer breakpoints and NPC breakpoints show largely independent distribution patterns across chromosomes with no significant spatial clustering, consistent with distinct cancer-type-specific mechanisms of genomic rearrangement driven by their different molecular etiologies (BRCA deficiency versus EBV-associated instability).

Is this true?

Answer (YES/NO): NO